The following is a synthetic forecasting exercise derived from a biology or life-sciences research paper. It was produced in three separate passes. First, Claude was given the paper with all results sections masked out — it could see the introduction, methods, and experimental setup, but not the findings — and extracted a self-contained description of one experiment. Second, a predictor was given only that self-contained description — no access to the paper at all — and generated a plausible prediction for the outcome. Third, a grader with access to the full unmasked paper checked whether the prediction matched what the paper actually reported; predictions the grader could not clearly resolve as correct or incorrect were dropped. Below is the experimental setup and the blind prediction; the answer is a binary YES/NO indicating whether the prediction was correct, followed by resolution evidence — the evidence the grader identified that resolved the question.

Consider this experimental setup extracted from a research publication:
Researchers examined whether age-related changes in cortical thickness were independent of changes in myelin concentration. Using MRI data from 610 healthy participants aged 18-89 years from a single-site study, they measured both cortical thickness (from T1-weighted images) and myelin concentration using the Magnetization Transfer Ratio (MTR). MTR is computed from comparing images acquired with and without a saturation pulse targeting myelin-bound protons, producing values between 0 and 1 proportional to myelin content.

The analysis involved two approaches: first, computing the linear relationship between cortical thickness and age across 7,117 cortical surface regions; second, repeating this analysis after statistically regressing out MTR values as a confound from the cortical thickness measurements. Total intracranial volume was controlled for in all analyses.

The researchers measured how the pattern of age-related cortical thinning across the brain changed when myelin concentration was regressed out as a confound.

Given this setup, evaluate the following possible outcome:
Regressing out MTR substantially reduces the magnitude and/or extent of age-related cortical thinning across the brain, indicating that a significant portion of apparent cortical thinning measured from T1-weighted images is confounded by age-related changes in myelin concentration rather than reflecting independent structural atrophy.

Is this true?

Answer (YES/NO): NO